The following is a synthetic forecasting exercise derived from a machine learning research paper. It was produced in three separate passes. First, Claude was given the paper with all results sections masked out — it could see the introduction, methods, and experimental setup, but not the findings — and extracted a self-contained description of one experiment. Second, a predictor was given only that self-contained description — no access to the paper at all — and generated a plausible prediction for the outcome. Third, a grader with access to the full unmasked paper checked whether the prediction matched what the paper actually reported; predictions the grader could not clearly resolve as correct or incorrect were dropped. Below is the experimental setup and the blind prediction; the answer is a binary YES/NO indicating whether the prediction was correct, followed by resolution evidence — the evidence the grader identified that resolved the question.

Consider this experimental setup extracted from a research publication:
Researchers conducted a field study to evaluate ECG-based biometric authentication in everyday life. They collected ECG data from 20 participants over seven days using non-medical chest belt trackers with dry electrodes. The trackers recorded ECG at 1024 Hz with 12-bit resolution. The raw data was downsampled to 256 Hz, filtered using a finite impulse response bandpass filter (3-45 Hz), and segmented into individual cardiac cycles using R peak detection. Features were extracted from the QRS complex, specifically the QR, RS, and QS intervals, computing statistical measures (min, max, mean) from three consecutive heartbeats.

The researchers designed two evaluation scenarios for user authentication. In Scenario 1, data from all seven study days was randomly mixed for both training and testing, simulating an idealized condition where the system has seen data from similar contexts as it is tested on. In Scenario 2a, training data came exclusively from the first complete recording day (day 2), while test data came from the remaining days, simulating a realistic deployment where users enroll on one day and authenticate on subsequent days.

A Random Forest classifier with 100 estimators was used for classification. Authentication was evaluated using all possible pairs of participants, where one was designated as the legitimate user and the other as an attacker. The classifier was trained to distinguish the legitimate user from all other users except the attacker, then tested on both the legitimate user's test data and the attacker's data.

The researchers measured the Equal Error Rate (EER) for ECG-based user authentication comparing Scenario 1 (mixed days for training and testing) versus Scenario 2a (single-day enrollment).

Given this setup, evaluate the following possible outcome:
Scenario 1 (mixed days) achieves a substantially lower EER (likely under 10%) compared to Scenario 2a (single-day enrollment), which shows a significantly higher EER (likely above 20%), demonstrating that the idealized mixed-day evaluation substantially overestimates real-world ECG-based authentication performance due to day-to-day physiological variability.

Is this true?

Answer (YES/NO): NO